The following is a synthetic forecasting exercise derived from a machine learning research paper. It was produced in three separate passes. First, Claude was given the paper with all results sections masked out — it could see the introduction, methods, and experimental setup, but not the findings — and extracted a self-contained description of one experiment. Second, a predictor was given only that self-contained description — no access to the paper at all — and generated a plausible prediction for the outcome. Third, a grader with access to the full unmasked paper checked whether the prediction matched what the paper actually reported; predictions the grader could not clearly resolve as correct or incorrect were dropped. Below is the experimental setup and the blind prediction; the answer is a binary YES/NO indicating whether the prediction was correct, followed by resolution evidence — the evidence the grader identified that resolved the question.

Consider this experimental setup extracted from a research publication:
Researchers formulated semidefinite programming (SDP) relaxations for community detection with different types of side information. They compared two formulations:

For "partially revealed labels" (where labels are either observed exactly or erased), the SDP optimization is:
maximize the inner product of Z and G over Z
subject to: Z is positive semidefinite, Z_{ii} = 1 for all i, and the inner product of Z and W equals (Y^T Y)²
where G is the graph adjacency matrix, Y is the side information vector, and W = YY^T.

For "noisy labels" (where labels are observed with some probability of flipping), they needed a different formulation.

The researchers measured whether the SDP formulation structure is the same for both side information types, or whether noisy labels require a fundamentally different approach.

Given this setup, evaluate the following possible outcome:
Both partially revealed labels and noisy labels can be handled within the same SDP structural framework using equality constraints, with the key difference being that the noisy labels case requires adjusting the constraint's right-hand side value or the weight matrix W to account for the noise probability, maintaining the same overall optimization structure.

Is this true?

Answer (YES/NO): NO